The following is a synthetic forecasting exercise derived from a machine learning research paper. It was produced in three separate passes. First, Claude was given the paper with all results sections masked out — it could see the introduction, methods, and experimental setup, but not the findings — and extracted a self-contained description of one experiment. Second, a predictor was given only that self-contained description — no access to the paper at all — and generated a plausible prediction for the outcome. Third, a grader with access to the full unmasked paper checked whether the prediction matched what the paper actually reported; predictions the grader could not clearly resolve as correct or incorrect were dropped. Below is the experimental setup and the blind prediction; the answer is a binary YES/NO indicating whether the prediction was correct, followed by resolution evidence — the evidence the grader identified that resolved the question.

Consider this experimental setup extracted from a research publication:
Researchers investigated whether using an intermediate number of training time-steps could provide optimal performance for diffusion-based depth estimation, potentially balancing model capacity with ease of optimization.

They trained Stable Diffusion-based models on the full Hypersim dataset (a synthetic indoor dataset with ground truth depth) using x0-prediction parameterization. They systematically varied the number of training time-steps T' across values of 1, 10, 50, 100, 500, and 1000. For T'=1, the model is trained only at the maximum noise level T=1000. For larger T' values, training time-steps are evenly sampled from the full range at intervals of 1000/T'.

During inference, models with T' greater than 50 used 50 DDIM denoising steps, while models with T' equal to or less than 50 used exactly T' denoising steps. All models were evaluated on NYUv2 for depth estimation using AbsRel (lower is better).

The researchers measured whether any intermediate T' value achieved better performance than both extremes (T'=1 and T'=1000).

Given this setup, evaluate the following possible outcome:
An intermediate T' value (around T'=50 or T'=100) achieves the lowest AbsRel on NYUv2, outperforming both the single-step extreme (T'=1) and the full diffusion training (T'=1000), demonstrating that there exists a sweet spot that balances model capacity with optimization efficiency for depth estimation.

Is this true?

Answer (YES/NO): NO